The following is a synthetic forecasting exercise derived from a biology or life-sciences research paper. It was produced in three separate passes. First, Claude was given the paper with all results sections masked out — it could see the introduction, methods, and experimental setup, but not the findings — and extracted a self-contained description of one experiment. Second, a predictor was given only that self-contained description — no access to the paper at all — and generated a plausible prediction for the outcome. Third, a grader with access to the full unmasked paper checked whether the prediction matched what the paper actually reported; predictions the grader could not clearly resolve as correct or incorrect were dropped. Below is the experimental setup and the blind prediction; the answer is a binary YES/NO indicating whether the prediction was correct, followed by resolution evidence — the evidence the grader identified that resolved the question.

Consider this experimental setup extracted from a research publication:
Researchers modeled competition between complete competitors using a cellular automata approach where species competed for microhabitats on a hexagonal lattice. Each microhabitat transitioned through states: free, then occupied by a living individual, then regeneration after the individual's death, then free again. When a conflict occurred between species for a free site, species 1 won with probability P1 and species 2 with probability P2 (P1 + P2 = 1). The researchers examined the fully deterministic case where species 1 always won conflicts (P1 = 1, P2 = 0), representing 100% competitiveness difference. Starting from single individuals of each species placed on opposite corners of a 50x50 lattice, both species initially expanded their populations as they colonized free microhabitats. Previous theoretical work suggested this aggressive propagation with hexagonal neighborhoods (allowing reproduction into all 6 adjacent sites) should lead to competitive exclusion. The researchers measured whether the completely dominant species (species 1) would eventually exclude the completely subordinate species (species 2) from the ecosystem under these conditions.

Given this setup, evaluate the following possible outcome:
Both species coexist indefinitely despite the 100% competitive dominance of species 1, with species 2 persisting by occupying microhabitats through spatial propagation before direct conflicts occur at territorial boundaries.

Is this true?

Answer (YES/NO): NO